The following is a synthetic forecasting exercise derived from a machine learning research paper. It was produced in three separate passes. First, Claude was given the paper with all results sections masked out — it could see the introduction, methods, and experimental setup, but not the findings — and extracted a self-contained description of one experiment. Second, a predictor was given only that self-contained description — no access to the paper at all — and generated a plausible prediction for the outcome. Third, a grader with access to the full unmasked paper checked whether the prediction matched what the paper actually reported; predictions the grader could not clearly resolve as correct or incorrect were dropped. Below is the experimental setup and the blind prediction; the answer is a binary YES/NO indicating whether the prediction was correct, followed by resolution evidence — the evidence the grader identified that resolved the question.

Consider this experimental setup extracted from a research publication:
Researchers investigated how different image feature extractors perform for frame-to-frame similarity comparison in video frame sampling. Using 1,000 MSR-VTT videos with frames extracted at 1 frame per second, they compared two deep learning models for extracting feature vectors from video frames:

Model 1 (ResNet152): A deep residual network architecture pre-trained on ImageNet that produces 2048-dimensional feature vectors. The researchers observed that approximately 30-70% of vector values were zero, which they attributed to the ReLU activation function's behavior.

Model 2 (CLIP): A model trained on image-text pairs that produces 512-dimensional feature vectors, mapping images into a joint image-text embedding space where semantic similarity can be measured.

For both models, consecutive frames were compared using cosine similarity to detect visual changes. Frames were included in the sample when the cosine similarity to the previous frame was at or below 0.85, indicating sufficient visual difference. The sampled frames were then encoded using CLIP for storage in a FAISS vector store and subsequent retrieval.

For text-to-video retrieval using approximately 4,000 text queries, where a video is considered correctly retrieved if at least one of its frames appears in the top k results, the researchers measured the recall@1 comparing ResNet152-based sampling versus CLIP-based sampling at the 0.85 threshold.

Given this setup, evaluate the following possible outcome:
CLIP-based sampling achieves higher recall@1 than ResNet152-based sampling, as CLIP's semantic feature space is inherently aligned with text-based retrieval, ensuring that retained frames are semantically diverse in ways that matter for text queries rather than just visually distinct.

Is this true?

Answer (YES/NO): NO